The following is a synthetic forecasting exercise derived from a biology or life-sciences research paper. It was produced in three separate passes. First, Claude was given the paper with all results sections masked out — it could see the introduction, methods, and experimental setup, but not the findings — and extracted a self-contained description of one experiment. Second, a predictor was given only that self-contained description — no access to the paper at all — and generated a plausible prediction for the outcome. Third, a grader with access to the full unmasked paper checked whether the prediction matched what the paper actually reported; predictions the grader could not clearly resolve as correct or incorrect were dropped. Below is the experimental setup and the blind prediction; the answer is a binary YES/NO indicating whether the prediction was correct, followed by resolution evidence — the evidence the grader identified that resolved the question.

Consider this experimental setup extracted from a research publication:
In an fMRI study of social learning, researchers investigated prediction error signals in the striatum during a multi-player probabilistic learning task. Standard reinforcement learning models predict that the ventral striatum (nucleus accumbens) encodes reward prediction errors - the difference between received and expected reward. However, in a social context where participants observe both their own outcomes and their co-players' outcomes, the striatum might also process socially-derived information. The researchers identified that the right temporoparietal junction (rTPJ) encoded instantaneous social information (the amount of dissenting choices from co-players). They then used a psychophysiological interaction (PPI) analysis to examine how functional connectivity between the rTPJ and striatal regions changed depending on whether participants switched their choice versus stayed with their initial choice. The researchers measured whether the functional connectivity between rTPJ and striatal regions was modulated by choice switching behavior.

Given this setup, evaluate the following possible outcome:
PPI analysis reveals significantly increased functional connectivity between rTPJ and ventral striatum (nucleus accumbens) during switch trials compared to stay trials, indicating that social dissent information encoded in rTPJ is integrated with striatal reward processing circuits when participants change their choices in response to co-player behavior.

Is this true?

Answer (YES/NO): NO